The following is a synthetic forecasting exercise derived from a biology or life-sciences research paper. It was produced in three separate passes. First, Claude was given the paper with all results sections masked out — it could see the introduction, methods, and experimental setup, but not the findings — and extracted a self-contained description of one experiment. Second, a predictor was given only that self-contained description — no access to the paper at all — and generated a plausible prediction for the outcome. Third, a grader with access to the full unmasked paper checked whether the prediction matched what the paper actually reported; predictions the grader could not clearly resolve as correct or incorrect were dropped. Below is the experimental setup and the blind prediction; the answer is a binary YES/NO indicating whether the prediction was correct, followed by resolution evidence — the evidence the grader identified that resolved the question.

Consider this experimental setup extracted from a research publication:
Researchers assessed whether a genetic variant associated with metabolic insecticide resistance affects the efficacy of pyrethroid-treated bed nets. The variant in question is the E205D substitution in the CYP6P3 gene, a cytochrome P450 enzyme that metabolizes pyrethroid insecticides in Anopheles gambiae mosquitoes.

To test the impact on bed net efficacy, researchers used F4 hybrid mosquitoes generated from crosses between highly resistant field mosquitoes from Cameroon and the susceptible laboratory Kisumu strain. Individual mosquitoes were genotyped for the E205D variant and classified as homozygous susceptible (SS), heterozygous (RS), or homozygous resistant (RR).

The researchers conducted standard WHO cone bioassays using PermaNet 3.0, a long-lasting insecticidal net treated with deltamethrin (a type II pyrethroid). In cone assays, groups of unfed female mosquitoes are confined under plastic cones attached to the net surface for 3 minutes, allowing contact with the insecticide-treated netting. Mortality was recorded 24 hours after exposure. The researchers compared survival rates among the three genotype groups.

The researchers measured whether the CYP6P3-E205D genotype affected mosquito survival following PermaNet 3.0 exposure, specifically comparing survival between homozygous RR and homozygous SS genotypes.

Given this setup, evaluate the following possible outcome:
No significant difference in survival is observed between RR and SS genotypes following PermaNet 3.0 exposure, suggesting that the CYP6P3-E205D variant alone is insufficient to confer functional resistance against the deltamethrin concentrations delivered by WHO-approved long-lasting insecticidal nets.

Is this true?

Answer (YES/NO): NO